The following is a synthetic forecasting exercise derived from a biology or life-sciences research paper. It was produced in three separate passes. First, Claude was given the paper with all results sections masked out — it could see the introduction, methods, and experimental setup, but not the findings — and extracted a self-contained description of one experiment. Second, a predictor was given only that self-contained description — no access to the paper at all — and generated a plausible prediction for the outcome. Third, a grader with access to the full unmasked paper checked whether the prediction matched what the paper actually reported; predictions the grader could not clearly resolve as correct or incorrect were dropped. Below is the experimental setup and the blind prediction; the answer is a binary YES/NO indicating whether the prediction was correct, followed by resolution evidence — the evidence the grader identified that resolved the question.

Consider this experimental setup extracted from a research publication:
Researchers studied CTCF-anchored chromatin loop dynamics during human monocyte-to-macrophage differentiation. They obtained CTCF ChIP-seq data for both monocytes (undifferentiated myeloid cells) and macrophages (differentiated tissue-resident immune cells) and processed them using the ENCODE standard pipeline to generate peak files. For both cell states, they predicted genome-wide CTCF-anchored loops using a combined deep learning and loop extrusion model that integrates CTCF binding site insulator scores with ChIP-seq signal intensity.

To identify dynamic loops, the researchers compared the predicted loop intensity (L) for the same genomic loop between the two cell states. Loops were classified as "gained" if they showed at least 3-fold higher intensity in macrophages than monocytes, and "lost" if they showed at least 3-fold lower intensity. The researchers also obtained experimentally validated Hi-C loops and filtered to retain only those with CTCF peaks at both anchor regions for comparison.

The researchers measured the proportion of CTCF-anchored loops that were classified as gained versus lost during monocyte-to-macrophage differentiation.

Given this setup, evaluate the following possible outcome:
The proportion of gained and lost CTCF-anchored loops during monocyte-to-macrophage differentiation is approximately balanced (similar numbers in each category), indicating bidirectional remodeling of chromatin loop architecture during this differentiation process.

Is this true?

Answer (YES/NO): NO